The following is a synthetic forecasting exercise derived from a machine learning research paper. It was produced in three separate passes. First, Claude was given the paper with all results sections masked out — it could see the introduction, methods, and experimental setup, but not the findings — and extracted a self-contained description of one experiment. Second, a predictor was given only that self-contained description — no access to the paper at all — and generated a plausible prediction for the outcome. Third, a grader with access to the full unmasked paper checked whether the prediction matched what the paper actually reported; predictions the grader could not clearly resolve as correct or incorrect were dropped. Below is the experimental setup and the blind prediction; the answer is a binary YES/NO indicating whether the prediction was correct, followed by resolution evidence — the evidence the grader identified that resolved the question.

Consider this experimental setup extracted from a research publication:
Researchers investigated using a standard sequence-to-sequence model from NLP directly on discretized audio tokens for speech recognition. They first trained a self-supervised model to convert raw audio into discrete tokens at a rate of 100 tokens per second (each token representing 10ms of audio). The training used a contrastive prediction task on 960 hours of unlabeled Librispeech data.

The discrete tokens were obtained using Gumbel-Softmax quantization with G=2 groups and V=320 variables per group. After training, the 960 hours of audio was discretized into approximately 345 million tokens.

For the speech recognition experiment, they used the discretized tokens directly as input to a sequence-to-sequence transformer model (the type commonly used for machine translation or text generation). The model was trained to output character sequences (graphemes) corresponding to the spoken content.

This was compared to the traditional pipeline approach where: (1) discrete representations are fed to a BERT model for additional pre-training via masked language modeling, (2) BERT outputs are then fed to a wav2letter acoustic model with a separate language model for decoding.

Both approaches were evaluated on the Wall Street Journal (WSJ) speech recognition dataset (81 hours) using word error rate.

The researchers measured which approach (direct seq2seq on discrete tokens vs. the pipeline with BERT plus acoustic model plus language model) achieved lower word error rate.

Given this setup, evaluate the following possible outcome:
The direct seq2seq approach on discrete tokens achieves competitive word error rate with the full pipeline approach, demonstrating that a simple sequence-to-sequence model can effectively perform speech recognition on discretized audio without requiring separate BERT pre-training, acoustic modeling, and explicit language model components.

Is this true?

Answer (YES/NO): NO